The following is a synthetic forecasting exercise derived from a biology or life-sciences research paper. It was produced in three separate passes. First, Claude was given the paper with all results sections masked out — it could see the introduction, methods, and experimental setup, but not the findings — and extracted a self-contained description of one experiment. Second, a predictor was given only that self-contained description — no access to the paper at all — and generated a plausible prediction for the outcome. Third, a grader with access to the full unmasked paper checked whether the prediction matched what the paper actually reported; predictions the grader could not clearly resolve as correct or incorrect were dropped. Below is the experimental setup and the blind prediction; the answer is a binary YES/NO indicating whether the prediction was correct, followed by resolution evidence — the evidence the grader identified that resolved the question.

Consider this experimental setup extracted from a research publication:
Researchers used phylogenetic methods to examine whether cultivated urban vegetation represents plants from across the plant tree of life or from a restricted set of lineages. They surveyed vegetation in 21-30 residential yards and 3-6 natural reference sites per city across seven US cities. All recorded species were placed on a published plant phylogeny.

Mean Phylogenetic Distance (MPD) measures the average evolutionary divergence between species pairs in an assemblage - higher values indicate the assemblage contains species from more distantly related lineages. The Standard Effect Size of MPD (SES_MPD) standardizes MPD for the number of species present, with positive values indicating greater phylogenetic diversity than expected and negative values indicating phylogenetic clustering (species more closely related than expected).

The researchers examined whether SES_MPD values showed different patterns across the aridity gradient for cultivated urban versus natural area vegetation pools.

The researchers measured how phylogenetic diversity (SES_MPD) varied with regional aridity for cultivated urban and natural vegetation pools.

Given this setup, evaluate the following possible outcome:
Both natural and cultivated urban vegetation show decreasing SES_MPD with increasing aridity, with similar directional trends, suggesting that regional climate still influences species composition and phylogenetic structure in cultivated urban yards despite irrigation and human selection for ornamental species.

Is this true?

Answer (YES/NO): NO